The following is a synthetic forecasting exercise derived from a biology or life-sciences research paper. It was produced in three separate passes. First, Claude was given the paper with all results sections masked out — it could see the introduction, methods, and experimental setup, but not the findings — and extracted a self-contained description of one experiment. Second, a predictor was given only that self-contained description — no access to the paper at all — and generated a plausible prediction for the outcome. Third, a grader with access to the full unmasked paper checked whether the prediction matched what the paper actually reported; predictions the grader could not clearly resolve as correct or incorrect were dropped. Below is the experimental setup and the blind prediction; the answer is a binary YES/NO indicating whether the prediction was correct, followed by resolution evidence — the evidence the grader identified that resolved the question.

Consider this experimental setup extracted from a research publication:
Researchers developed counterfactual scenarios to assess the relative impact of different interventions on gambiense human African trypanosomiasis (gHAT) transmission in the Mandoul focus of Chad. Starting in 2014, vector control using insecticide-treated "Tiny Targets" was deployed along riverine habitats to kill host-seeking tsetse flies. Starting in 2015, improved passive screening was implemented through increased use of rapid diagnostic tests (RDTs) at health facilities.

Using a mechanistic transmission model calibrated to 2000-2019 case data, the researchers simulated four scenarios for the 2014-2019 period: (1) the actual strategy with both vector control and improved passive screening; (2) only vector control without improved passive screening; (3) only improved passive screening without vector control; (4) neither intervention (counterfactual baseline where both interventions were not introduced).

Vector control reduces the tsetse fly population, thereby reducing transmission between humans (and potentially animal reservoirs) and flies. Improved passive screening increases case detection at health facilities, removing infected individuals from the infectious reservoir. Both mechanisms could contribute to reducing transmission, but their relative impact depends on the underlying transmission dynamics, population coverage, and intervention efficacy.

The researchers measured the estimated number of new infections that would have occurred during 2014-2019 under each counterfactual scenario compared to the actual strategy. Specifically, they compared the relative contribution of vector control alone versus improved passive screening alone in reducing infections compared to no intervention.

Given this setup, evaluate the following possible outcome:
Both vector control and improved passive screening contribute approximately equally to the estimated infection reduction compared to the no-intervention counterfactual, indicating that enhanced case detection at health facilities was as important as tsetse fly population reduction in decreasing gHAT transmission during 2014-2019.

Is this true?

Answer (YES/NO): NO